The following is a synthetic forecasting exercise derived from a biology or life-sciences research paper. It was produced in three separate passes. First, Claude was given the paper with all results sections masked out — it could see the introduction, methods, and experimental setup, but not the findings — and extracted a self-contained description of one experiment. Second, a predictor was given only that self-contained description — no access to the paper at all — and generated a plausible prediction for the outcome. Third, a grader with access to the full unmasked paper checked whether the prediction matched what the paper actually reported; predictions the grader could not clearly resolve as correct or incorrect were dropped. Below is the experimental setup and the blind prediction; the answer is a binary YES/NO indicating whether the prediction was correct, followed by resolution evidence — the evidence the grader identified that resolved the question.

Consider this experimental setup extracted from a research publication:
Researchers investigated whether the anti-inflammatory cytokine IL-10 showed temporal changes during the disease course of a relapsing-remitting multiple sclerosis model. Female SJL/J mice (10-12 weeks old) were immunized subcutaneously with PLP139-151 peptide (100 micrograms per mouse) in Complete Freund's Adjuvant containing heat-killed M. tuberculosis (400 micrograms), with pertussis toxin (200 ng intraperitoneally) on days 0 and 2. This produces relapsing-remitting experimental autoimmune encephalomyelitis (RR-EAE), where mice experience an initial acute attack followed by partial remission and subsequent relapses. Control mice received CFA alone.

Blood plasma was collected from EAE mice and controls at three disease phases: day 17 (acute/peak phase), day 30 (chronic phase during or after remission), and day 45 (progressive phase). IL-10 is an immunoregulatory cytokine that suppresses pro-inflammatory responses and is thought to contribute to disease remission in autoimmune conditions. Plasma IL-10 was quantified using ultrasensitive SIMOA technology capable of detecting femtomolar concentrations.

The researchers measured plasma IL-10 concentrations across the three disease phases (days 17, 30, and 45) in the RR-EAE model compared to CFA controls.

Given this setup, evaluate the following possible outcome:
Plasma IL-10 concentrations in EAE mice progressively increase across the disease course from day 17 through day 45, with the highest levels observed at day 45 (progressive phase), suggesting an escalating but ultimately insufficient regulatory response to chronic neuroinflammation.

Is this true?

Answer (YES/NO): YES